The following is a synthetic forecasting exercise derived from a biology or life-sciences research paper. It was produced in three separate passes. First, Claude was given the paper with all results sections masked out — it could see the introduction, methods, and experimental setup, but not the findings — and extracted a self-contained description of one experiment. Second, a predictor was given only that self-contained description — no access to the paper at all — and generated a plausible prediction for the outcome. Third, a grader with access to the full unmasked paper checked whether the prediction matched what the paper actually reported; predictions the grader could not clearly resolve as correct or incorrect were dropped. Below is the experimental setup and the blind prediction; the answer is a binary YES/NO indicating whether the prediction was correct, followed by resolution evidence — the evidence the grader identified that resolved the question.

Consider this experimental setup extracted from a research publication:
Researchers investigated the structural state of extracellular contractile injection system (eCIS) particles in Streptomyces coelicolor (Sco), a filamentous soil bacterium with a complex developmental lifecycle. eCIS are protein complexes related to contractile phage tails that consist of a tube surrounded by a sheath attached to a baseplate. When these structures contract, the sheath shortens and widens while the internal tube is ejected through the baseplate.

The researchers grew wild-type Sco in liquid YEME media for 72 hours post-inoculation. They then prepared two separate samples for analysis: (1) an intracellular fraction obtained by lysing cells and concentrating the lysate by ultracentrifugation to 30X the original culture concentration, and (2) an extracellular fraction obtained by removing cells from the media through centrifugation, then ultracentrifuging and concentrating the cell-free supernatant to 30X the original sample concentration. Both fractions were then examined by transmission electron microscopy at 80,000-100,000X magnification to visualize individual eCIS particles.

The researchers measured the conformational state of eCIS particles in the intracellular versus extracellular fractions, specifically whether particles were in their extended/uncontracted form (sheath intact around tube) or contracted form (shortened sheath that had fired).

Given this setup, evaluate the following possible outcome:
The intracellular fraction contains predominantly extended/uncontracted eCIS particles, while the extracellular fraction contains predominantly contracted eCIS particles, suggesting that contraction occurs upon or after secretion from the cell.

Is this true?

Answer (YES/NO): YES